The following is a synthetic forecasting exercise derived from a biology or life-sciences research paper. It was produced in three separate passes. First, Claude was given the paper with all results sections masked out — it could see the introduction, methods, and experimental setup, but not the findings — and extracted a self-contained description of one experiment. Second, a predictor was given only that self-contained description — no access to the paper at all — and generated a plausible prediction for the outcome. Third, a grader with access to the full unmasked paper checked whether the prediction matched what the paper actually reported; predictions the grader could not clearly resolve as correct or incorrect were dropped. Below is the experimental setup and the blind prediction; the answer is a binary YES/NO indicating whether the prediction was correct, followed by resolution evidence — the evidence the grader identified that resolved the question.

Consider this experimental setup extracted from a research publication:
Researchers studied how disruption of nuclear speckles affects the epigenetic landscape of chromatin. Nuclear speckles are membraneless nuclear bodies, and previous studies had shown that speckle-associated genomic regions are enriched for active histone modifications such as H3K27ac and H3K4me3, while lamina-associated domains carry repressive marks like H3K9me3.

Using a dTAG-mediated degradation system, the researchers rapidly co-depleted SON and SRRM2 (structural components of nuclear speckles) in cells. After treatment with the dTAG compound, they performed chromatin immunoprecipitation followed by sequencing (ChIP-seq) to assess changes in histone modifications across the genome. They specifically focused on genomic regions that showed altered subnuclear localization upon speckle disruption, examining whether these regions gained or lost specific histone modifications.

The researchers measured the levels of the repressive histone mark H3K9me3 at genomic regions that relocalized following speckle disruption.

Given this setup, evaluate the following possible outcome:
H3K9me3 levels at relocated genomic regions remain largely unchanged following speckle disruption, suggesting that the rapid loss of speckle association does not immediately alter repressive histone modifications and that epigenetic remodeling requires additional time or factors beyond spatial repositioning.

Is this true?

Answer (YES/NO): NO